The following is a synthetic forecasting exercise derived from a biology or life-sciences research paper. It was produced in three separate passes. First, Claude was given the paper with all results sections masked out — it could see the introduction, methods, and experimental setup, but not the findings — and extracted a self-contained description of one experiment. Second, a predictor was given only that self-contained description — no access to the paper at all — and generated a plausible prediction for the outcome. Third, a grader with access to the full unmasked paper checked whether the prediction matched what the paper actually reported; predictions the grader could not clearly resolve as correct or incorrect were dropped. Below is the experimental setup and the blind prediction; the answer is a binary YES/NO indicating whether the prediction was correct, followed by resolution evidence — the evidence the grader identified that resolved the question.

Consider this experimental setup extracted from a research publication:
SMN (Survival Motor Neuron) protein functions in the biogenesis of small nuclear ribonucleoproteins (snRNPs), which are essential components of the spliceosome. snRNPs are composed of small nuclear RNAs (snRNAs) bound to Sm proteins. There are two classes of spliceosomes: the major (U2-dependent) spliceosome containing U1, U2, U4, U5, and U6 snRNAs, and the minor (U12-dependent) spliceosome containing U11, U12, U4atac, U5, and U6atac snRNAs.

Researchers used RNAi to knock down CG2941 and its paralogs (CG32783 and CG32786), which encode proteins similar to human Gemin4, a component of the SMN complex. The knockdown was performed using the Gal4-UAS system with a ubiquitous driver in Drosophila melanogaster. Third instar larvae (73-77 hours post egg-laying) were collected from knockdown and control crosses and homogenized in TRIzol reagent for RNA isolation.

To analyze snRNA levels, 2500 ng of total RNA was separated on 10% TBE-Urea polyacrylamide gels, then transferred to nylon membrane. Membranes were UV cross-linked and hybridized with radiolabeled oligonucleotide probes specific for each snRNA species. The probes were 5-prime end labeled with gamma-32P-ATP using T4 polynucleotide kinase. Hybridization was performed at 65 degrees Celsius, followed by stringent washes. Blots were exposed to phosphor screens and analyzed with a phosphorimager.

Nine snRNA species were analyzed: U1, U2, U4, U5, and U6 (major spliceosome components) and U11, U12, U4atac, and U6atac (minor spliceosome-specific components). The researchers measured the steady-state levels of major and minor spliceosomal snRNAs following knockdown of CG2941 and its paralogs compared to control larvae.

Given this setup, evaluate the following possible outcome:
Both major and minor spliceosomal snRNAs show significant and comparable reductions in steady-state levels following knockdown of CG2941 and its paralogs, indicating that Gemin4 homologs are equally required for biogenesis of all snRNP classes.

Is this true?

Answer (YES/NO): NO